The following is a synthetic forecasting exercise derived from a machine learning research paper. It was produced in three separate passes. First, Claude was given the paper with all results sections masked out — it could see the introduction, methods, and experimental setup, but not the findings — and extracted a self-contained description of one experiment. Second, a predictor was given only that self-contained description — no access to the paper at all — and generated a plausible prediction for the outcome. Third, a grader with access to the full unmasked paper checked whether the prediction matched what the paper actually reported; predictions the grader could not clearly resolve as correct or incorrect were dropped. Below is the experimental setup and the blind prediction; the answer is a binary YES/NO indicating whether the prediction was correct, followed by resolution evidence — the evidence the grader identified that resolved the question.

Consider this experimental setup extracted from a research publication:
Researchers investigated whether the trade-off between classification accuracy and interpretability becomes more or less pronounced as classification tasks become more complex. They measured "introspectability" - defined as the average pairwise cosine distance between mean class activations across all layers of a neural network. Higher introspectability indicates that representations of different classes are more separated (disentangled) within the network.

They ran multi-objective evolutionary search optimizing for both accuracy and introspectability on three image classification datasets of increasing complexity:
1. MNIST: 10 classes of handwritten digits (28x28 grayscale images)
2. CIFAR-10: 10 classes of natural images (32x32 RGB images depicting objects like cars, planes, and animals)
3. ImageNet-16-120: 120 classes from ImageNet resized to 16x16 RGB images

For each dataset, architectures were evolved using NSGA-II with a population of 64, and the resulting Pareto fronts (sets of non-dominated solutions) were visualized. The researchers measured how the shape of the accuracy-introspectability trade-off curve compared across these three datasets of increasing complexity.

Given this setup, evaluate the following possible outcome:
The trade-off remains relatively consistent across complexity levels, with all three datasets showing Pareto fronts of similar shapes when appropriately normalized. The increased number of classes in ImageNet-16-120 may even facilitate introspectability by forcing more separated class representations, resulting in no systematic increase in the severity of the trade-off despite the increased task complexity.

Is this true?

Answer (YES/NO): NO